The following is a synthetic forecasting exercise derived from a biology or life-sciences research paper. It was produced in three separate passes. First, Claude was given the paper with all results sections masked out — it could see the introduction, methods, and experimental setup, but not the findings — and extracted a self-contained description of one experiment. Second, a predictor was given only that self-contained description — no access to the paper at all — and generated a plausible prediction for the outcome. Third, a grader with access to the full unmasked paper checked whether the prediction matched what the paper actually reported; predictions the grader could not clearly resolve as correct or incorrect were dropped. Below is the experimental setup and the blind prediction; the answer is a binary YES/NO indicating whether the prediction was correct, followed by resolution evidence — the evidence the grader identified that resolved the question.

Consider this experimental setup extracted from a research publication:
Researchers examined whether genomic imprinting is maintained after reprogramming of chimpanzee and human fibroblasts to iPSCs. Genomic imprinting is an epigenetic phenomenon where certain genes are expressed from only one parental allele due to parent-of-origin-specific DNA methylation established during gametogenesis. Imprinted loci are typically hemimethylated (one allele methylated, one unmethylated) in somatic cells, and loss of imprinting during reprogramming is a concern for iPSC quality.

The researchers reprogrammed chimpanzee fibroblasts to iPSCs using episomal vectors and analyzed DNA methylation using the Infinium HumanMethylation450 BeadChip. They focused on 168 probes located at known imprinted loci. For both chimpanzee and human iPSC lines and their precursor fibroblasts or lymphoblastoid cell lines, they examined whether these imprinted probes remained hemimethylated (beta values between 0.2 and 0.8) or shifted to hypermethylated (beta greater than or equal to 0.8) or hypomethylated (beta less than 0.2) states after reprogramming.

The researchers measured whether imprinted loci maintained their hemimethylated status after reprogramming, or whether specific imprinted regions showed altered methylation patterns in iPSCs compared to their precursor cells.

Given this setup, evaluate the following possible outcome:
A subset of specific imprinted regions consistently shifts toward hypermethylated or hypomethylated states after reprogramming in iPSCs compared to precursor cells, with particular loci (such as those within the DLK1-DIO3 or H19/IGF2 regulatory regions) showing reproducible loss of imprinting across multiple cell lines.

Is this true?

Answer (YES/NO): NO